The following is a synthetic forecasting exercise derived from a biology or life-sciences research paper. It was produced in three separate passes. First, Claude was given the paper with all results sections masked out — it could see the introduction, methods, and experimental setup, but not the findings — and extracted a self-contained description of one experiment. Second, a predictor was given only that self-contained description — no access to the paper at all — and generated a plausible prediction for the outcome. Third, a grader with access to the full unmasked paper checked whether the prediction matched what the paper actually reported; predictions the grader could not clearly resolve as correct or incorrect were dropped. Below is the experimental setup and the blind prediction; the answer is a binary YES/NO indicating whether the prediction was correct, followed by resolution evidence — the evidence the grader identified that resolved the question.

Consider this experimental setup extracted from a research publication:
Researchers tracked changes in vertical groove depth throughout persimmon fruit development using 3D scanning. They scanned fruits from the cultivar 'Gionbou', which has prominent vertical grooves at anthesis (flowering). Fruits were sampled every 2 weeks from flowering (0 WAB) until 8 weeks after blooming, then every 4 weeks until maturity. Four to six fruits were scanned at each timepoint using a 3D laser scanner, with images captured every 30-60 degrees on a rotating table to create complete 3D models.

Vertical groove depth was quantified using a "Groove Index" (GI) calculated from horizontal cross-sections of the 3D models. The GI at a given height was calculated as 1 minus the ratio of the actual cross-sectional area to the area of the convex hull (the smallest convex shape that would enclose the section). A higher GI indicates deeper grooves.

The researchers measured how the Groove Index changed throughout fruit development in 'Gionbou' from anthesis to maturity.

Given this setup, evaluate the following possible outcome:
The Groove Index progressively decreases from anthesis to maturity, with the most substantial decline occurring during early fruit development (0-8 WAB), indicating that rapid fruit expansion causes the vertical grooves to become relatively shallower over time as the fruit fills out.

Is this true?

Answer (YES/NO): NO